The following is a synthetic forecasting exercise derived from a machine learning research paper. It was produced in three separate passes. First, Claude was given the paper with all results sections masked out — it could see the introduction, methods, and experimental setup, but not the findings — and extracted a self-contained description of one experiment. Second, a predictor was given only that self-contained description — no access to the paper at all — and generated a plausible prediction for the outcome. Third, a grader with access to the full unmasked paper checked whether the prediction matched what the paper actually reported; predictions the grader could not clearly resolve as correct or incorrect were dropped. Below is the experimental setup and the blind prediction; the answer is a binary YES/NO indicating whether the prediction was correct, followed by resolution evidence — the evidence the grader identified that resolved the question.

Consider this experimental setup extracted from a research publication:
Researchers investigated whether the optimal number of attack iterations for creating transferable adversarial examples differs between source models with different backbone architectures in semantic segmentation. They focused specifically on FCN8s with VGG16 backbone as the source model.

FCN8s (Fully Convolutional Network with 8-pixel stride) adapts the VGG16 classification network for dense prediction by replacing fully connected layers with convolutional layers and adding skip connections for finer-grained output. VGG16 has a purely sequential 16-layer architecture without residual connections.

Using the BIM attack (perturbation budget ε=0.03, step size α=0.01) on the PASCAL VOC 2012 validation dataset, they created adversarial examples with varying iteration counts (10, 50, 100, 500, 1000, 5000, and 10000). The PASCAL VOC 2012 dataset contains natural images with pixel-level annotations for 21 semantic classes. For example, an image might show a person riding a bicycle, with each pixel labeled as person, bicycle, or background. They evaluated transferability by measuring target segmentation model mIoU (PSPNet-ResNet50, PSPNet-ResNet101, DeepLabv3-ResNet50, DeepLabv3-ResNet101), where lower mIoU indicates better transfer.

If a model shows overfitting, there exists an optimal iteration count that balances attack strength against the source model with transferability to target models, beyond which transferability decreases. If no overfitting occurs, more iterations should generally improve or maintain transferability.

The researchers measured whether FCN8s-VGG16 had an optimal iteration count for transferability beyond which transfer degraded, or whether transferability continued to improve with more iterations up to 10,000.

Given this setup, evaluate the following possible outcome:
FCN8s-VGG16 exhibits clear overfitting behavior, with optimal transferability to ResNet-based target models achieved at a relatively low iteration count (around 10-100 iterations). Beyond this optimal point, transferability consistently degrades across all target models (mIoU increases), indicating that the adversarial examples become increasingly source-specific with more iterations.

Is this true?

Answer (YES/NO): NO